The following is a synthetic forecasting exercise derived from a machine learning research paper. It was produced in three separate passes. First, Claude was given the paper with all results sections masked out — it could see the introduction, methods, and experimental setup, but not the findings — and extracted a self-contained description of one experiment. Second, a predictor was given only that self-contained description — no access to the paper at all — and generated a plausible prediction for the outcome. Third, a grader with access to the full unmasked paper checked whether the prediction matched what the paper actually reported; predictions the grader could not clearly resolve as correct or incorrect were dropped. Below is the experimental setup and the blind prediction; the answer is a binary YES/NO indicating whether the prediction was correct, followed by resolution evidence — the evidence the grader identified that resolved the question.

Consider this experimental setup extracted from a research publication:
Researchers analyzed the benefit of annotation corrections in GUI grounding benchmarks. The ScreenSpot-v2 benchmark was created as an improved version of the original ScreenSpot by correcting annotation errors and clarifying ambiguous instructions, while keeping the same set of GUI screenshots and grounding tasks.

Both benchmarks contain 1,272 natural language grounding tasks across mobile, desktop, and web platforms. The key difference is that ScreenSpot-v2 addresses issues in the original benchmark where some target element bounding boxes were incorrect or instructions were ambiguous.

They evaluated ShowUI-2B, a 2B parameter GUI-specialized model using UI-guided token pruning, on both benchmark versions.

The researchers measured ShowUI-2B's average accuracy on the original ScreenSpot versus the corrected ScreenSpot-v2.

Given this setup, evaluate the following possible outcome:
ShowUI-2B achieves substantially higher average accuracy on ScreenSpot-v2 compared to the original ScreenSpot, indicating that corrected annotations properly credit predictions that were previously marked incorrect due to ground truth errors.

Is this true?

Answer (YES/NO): NO